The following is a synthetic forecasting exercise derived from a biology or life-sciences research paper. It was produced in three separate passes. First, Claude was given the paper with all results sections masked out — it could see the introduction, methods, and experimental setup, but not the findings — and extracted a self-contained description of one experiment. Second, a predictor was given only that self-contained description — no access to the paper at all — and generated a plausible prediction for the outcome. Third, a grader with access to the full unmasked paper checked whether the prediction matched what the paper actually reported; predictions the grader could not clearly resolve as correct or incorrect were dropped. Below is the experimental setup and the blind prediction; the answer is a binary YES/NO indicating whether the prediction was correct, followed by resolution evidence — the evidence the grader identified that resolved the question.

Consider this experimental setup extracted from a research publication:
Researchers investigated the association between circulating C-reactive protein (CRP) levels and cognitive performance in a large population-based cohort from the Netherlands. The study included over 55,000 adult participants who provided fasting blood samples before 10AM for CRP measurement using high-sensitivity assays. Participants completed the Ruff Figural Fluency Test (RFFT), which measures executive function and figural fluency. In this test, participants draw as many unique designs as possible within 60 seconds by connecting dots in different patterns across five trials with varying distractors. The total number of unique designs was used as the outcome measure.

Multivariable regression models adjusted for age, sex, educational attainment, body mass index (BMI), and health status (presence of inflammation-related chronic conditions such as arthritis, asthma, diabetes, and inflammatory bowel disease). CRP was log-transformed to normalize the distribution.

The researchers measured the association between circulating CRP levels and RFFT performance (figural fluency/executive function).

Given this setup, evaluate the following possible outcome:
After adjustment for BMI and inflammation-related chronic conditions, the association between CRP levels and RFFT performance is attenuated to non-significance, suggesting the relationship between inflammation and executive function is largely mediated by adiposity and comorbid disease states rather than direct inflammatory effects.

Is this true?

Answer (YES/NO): NO